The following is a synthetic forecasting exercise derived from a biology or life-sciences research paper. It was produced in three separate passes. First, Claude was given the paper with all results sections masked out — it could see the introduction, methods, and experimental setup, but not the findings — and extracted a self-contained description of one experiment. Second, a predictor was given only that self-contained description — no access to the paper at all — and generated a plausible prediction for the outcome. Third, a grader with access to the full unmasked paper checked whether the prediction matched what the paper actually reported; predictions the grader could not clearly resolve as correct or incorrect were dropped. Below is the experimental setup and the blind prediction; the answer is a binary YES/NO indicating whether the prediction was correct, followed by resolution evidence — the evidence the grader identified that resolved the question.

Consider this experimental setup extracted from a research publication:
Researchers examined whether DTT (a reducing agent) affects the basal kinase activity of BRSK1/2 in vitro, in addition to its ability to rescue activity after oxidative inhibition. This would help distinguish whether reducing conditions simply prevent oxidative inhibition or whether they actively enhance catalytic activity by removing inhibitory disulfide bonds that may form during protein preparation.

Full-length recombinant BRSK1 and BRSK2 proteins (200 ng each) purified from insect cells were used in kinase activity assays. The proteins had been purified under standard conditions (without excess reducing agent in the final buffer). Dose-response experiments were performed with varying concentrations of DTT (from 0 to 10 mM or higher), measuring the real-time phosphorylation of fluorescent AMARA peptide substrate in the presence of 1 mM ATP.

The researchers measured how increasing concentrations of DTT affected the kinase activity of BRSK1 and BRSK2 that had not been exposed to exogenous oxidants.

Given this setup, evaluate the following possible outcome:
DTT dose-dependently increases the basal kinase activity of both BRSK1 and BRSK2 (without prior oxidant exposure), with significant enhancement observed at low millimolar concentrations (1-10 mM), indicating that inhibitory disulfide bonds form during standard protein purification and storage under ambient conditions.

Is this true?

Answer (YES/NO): YES